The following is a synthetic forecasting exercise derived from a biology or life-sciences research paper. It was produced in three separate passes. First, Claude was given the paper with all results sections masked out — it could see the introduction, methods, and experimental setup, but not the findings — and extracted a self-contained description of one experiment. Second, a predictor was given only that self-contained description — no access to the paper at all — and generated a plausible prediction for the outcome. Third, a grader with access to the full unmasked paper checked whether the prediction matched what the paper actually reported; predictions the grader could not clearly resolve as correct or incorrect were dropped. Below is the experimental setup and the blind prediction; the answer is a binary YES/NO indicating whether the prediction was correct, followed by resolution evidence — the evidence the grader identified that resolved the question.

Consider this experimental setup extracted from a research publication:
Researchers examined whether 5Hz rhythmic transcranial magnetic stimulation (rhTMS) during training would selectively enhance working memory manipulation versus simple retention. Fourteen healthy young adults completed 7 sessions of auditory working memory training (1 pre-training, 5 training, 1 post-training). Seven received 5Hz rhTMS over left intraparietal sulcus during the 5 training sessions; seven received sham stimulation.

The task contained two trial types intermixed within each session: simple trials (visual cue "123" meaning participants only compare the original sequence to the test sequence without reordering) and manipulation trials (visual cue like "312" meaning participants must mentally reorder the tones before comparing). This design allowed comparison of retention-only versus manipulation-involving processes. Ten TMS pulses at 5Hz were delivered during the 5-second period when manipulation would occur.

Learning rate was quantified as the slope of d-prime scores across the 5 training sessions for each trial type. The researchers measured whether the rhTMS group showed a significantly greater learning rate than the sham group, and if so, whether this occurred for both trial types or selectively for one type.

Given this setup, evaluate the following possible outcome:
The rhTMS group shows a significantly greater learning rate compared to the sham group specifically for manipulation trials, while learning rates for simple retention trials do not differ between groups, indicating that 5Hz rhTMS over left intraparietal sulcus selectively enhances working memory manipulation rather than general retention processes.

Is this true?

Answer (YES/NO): YES